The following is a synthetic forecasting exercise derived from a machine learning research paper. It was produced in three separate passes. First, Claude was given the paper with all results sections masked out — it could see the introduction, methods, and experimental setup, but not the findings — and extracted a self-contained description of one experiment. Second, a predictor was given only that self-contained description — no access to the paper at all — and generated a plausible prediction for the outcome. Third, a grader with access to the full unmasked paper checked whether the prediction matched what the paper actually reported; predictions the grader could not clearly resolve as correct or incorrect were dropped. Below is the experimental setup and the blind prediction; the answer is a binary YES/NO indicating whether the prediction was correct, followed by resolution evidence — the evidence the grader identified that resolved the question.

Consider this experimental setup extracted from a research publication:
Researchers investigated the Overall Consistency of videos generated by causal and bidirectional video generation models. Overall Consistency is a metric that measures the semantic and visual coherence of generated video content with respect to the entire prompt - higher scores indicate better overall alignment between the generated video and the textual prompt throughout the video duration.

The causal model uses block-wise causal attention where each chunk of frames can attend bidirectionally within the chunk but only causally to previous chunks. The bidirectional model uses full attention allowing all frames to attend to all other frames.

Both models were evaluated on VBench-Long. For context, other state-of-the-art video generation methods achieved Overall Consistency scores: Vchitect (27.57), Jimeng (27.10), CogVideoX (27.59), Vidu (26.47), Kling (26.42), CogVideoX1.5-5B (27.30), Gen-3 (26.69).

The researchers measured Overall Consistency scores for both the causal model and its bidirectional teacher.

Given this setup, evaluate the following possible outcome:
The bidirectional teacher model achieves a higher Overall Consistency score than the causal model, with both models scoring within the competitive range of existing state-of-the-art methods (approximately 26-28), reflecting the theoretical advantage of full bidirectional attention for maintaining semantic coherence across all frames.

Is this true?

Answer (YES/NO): YES